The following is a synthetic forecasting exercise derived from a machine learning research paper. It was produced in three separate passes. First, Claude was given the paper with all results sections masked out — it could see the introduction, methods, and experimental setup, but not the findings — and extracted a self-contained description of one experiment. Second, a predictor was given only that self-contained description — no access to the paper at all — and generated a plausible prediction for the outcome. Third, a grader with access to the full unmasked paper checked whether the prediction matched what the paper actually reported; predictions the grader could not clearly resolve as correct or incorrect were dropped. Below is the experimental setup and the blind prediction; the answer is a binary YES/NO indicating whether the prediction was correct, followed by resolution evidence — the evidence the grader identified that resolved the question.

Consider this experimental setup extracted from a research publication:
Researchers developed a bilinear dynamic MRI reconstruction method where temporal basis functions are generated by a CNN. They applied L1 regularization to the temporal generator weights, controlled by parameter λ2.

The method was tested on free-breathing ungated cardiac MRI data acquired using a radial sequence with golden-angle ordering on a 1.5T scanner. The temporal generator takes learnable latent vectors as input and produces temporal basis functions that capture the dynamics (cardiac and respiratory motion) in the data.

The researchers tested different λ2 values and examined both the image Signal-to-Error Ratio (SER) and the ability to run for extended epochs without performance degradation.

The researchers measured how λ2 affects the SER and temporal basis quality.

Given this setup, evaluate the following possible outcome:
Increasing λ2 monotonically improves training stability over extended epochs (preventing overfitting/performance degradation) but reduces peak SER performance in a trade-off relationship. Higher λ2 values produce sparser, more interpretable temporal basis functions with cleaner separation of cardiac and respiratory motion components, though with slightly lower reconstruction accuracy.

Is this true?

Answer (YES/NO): NO